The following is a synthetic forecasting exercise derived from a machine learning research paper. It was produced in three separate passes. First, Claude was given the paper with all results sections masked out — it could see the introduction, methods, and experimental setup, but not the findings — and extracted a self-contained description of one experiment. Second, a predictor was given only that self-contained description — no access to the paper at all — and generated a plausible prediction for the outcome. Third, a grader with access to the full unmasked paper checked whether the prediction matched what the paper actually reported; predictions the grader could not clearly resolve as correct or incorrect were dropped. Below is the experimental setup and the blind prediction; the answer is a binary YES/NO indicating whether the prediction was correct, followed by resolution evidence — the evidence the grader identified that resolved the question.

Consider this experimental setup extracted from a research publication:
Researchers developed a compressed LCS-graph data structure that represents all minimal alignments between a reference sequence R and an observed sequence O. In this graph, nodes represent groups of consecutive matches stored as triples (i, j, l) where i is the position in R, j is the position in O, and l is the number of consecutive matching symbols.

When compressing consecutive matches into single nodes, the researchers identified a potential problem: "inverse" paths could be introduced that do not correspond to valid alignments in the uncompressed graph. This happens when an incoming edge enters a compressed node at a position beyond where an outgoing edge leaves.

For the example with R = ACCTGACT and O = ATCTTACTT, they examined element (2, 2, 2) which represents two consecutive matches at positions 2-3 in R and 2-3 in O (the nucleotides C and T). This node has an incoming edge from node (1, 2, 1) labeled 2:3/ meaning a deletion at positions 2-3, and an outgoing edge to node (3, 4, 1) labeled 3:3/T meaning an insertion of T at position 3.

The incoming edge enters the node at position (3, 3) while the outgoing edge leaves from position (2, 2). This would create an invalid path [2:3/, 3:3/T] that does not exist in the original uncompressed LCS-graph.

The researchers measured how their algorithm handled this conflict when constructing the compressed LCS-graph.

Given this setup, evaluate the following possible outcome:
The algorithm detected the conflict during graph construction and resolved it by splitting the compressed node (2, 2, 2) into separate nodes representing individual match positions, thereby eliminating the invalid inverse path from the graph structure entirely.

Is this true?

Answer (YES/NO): YES